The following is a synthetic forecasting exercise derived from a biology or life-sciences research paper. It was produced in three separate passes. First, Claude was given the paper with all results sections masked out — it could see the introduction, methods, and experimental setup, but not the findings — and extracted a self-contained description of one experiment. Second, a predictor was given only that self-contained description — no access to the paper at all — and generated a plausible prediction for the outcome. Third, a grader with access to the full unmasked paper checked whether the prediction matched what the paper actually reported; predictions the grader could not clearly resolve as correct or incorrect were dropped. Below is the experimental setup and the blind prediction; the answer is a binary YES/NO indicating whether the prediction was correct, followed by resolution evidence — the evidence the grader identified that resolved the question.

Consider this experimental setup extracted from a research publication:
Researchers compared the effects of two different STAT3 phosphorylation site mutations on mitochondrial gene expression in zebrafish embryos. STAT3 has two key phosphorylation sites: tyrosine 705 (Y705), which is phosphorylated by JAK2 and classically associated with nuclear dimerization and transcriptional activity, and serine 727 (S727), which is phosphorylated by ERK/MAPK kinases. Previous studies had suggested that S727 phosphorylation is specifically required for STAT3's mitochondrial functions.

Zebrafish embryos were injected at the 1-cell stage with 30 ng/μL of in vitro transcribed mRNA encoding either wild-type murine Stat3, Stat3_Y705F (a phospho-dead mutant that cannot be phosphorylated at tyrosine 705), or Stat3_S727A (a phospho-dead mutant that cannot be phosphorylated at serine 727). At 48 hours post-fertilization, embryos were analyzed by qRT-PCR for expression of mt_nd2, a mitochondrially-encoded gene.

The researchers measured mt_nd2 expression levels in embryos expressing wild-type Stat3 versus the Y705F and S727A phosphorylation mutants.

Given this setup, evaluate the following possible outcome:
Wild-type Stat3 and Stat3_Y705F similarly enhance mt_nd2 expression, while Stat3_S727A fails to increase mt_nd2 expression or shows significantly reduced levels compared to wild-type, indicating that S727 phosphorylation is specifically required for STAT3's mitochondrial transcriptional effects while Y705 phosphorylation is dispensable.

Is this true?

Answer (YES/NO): NO